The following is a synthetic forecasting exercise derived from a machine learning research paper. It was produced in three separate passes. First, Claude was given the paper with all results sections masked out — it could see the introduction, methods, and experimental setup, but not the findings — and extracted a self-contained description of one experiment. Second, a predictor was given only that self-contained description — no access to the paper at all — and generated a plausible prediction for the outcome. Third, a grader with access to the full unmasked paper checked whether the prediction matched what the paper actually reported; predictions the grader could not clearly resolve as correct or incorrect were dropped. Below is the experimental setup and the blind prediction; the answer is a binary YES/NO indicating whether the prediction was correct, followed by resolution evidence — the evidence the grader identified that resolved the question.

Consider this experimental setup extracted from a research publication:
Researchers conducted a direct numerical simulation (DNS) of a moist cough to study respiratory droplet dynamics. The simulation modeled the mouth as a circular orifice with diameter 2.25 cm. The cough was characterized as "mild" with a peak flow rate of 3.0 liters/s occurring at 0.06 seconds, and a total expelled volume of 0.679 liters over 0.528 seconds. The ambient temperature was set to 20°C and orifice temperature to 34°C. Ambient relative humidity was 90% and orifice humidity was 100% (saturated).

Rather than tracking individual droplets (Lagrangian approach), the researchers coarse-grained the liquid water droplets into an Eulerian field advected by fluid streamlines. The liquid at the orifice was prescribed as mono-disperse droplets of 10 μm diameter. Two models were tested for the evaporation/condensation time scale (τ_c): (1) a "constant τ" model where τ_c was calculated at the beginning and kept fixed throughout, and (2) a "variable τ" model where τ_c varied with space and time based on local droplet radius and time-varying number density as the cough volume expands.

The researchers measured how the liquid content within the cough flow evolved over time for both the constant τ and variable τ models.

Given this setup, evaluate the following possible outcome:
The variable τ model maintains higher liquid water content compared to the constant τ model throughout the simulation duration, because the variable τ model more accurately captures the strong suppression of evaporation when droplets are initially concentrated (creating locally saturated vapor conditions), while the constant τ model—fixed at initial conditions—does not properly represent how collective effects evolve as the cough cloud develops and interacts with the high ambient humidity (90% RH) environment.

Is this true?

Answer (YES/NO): YES